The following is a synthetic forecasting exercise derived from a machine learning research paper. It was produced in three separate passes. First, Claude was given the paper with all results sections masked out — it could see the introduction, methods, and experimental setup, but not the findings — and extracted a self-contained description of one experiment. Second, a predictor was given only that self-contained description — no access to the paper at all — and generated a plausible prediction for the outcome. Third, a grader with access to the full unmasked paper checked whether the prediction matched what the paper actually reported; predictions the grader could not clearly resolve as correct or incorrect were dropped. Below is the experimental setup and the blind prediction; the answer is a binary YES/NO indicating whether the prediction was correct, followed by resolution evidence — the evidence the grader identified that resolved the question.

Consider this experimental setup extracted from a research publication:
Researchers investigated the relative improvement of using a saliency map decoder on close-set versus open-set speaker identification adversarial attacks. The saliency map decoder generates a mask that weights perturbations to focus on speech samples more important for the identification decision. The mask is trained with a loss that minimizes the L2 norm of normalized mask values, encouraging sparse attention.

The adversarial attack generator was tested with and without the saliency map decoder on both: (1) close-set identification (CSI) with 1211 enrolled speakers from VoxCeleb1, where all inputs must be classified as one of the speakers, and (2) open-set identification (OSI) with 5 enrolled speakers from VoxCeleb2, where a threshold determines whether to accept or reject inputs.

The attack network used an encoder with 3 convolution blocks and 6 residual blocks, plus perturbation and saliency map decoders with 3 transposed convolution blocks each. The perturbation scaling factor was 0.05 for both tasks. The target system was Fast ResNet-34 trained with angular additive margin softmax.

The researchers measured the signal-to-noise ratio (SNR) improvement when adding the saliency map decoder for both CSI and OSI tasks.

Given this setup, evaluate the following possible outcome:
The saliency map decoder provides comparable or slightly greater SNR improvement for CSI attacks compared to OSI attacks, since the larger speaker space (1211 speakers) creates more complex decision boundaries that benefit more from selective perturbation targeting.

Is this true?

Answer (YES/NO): NO